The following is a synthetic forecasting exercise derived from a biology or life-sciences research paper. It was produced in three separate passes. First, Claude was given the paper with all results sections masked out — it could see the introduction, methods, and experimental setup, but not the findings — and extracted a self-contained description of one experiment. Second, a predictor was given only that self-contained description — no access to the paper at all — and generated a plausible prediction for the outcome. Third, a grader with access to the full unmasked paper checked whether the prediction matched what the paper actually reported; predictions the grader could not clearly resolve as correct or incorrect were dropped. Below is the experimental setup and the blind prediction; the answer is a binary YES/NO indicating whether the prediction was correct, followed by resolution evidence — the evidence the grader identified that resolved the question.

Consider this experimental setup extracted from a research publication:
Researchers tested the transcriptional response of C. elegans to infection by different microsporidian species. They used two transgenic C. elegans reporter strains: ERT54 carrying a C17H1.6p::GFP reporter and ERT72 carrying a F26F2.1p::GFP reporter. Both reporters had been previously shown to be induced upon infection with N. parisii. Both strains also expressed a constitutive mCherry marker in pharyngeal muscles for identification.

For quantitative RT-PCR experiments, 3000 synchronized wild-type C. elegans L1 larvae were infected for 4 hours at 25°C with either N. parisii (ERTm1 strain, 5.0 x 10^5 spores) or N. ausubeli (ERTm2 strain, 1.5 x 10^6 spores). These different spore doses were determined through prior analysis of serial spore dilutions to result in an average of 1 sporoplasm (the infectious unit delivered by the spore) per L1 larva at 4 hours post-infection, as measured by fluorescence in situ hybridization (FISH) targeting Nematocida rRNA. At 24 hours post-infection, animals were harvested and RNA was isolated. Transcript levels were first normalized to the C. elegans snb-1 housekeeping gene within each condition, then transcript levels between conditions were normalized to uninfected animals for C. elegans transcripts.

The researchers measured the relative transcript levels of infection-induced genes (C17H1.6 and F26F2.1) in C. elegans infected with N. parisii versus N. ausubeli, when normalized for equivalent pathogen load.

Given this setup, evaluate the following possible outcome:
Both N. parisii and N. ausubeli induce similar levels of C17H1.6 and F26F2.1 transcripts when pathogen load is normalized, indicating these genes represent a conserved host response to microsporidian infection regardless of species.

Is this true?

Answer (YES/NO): NO